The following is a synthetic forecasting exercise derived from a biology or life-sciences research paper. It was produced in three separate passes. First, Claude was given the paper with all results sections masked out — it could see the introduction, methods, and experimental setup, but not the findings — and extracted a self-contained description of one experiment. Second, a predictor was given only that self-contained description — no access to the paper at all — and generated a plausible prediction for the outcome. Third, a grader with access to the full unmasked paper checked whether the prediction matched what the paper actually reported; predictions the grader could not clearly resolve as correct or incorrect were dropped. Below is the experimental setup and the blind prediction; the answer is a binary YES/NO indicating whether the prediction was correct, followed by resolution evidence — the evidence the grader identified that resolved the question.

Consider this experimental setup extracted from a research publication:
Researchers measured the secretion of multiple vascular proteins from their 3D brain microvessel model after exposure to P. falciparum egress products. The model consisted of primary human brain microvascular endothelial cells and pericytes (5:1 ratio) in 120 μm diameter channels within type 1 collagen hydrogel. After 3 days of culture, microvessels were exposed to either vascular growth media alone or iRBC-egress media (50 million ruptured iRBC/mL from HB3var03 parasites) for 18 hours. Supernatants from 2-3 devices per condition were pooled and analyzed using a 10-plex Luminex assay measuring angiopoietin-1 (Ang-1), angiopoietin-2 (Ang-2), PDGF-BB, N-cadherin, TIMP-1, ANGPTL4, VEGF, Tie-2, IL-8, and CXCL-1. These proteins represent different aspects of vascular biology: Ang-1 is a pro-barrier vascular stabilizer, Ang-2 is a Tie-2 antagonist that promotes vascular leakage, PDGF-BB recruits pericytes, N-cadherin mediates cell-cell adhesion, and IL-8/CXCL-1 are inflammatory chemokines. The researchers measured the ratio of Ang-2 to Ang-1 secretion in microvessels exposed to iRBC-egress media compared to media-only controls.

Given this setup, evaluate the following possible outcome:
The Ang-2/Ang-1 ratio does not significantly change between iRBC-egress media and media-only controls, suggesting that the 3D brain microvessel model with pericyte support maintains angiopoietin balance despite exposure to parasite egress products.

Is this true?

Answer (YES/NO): NO